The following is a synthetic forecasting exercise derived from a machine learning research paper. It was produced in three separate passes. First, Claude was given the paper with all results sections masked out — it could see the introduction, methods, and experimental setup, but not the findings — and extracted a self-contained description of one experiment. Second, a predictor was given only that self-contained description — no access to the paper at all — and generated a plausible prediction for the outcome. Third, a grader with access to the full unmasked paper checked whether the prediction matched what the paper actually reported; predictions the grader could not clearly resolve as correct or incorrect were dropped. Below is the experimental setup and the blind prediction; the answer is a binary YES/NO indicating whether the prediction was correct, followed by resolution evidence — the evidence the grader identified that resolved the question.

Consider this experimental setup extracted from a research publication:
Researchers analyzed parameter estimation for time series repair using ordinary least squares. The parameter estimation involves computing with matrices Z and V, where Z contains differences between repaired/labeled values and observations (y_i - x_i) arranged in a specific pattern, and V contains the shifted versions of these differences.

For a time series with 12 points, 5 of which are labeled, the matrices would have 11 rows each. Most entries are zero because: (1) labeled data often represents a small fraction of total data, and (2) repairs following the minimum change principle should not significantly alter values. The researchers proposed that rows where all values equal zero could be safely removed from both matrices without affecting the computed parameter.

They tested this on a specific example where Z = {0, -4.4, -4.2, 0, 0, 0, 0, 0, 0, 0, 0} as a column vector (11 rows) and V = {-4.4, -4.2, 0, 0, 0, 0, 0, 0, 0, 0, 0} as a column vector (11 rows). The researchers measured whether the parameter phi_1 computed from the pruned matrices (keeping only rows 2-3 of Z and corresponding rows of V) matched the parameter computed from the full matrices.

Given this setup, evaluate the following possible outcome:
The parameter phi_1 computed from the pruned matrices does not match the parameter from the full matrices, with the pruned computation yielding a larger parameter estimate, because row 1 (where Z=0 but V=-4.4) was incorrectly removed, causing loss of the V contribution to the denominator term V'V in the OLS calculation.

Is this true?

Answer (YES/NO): NO